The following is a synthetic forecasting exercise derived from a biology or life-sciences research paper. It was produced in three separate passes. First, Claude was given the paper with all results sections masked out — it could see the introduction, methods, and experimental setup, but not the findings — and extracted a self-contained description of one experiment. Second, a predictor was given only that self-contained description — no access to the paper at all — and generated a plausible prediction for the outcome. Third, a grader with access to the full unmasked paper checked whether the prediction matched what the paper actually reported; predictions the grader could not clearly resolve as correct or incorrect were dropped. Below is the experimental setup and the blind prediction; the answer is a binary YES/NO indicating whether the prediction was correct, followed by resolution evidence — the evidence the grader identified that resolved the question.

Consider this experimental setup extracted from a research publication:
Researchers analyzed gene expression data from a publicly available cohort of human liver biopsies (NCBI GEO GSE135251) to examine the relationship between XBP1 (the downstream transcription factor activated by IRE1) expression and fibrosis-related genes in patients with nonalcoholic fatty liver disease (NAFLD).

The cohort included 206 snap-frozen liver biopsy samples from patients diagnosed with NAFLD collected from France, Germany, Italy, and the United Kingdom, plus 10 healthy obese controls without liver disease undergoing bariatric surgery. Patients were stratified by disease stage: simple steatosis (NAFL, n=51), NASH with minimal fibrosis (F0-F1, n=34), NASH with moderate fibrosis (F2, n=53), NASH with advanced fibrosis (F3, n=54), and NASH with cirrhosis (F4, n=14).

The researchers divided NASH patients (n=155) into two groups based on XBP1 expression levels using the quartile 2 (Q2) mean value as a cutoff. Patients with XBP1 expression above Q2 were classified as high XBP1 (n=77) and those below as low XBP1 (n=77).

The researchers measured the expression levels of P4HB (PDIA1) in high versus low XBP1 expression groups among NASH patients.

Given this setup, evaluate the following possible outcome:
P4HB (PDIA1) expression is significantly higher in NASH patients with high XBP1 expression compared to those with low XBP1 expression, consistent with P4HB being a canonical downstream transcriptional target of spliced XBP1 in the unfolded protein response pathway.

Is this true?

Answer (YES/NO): YES